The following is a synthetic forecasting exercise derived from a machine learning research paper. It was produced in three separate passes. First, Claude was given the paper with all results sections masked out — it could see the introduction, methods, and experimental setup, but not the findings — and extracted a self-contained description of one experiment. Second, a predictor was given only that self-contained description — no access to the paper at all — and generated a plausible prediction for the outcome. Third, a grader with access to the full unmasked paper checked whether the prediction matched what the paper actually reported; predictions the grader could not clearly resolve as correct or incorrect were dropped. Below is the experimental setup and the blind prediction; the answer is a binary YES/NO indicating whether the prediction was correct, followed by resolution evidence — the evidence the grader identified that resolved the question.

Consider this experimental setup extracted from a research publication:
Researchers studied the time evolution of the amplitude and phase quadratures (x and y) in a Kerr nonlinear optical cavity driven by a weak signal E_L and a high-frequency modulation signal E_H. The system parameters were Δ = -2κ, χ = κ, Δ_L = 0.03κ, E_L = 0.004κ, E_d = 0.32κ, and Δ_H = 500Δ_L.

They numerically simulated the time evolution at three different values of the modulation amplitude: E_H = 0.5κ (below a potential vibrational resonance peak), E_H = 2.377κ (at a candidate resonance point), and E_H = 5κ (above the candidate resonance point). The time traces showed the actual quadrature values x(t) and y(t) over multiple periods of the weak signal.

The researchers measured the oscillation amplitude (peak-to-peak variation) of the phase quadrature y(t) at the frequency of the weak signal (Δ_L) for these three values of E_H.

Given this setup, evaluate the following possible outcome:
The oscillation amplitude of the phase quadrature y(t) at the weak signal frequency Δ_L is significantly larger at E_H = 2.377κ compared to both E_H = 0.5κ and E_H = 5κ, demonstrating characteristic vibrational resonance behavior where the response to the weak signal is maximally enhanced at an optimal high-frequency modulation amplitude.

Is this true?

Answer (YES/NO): YES